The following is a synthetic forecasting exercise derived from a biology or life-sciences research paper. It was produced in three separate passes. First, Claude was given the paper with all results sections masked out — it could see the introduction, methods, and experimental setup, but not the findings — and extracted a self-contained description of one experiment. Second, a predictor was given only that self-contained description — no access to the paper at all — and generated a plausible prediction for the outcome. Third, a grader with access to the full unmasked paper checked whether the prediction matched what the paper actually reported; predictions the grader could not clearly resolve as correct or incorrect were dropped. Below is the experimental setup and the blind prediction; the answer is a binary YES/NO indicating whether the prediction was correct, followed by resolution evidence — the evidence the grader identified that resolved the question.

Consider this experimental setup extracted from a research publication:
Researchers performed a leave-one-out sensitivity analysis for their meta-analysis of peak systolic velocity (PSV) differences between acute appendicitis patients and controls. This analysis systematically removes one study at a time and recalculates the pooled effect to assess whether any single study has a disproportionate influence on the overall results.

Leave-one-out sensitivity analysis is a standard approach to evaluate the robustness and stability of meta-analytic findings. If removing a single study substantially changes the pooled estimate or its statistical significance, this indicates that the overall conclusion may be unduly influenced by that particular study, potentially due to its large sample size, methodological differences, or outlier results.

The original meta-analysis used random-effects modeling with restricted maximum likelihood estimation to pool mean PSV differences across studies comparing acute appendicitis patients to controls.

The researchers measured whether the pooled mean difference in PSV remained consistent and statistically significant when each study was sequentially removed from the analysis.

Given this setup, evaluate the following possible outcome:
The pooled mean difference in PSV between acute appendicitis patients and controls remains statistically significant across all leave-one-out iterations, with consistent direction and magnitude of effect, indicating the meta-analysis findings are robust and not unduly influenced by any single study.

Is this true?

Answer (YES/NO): YES